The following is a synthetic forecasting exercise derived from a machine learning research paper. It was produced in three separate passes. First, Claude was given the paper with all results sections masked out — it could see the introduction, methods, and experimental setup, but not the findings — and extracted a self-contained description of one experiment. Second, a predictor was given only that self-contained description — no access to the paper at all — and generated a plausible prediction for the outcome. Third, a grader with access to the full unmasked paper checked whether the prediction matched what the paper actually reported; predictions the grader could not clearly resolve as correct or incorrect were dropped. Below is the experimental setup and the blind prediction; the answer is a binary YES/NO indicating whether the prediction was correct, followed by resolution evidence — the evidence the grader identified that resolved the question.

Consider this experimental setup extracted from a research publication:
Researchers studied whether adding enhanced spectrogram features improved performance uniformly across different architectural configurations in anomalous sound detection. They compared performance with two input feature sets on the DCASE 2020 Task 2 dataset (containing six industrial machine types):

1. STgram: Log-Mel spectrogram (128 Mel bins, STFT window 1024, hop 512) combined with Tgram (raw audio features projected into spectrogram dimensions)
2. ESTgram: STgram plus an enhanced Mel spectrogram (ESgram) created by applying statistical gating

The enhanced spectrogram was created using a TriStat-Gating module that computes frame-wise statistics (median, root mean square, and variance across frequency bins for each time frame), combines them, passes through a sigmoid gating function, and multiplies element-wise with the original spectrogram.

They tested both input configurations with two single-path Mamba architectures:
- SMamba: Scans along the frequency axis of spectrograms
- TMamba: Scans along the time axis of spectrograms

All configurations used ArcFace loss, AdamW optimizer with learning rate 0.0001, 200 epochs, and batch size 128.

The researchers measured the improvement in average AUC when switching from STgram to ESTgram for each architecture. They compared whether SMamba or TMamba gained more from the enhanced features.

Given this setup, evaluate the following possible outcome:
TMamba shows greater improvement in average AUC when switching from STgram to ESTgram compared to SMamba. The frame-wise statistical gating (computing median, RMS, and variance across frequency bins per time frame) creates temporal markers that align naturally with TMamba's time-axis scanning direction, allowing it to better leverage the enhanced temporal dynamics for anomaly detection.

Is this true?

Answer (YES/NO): NO